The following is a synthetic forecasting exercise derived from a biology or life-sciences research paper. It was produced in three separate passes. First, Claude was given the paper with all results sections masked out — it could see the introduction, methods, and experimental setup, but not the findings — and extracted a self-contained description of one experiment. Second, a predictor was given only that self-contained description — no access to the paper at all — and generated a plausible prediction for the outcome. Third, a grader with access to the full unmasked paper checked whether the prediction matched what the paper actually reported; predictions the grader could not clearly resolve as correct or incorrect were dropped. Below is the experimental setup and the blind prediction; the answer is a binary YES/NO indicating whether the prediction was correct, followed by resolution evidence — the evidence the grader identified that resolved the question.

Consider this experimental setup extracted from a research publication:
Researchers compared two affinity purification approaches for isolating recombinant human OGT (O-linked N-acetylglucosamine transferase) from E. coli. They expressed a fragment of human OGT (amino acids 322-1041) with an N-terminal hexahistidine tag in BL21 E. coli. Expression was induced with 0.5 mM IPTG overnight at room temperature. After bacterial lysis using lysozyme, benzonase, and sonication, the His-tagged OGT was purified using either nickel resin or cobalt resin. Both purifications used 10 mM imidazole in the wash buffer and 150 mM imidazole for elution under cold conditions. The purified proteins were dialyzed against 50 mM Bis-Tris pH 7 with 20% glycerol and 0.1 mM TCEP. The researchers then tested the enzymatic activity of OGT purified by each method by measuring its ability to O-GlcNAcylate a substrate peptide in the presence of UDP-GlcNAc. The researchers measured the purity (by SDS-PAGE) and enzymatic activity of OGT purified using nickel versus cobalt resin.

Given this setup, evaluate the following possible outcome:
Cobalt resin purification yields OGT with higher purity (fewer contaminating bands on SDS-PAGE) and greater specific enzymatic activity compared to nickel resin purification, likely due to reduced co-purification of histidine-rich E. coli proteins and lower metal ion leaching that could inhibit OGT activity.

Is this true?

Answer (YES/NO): YES